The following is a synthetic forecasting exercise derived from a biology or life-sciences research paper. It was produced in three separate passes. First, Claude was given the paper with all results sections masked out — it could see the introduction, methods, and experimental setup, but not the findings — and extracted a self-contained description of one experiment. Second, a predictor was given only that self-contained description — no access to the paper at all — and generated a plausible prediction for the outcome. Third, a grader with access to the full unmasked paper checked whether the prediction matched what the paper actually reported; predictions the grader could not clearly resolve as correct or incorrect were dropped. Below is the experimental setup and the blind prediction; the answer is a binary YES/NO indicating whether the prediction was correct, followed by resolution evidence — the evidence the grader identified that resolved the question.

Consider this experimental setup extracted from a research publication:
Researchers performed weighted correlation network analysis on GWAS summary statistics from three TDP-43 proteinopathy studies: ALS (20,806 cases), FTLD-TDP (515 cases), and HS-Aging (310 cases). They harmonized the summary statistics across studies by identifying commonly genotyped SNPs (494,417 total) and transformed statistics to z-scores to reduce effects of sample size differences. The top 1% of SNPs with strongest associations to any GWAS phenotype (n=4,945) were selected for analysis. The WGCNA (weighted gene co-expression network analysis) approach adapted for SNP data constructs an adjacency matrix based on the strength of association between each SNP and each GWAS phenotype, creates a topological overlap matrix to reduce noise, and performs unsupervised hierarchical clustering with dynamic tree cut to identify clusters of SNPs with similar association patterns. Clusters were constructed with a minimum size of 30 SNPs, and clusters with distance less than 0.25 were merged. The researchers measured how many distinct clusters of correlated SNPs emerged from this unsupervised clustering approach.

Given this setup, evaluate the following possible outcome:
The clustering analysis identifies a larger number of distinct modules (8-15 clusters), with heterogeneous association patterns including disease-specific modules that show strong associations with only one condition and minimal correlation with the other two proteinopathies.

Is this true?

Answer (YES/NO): NO